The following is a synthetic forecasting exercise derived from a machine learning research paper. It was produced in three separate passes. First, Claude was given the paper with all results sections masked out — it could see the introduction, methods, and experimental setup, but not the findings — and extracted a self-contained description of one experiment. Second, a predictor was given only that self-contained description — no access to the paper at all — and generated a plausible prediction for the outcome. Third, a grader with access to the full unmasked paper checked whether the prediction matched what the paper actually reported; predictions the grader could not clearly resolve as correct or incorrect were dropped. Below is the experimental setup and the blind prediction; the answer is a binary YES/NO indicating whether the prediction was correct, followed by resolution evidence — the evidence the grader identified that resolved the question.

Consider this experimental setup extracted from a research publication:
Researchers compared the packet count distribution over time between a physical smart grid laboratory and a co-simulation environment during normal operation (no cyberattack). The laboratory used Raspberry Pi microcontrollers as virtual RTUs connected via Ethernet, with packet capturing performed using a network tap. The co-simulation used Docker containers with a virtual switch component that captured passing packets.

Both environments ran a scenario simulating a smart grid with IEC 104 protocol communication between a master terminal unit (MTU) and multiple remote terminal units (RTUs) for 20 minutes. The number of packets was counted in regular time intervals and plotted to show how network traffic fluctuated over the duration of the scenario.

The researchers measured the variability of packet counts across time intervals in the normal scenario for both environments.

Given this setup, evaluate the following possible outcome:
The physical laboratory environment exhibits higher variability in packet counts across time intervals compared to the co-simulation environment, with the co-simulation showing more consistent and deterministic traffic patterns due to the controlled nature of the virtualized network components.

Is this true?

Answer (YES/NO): YES